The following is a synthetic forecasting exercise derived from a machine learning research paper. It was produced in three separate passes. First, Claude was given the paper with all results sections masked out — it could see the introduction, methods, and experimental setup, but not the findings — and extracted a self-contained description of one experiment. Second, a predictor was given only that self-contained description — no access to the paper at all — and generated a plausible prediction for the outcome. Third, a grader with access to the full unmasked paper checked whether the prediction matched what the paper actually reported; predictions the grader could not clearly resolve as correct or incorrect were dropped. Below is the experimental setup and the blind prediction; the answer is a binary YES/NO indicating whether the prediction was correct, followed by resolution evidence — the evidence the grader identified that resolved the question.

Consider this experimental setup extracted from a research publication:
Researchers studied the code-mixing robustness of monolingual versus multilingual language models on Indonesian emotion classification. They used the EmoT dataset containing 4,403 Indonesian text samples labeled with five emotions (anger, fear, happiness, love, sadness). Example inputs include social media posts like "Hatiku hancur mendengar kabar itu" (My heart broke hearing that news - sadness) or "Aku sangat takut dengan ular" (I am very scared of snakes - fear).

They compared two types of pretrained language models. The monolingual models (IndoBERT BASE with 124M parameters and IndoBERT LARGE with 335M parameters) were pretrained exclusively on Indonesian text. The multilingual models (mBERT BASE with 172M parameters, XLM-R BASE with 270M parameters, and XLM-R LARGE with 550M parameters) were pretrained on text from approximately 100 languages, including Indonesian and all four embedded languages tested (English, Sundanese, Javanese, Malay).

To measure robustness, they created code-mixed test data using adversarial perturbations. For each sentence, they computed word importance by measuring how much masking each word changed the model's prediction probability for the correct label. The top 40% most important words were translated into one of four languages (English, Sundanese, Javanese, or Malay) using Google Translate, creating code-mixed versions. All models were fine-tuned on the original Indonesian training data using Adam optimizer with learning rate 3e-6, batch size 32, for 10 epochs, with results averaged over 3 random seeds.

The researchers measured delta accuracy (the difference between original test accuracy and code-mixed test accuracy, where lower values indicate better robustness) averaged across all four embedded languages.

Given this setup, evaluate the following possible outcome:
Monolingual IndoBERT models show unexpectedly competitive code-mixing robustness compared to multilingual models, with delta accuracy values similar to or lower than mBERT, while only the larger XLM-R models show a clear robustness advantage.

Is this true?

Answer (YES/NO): NO